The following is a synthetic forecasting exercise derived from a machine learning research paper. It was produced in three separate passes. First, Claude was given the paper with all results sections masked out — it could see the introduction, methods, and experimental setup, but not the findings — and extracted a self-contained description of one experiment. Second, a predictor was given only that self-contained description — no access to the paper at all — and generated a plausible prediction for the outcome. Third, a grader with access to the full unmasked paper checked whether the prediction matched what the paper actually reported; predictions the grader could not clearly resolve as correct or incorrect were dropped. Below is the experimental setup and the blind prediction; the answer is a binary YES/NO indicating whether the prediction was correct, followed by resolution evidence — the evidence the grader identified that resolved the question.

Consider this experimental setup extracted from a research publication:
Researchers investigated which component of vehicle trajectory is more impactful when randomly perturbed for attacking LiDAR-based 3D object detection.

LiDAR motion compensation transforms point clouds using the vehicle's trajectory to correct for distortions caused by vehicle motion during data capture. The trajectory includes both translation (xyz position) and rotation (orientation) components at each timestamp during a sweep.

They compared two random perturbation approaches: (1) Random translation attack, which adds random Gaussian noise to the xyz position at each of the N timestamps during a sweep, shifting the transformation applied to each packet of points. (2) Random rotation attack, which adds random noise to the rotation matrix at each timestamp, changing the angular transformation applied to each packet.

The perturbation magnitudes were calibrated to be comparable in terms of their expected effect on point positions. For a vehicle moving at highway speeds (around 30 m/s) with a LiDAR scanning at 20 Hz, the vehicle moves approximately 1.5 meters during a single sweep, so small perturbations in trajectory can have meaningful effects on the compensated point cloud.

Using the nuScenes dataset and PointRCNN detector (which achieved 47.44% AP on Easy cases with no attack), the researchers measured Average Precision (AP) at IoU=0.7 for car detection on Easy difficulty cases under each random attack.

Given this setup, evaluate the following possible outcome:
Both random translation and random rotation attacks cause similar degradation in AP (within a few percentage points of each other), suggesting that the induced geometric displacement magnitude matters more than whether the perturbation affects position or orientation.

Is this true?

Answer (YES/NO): NO